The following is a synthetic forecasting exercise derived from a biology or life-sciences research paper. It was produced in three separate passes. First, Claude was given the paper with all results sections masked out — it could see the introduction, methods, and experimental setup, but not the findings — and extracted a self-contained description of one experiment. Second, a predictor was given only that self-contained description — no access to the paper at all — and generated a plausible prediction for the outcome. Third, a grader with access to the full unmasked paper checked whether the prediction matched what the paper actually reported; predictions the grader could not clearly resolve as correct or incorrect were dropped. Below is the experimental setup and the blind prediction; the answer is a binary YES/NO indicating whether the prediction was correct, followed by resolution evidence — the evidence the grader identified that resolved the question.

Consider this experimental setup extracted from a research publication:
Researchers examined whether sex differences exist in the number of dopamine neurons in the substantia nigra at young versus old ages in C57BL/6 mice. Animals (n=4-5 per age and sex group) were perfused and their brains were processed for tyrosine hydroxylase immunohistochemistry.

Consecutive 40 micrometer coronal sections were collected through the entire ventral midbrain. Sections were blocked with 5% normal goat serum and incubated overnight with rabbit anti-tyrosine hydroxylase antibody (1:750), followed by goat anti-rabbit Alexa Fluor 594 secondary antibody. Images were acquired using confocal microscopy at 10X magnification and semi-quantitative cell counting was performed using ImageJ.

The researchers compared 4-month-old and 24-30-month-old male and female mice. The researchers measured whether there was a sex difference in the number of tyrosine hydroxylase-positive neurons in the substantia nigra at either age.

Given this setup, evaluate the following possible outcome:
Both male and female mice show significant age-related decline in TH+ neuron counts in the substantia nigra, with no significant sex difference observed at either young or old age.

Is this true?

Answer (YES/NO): NO